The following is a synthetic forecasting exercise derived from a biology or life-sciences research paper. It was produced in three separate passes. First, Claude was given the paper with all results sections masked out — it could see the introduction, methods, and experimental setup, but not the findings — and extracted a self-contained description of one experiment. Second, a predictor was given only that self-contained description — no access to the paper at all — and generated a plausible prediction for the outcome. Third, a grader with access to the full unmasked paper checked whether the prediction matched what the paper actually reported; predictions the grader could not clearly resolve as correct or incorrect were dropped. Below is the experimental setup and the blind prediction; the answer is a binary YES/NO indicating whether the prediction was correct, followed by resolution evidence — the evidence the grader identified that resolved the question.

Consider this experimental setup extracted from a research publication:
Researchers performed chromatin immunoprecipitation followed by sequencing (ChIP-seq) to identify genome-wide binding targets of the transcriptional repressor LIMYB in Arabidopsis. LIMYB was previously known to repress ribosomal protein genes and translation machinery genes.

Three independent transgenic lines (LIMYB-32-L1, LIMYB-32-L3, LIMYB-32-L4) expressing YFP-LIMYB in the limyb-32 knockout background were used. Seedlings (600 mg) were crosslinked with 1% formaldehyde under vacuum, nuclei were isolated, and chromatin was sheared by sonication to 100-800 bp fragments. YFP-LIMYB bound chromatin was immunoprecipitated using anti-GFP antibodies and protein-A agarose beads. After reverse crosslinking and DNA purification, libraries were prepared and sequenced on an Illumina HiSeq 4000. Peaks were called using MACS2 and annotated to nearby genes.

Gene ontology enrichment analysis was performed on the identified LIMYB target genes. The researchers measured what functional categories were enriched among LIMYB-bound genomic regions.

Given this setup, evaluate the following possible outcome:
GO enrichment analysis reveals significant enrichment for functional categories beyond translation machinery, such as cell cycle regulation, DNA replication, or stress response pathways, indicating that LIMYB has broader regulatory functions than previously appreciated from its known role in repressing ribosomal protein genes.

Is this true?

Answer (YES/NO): NO